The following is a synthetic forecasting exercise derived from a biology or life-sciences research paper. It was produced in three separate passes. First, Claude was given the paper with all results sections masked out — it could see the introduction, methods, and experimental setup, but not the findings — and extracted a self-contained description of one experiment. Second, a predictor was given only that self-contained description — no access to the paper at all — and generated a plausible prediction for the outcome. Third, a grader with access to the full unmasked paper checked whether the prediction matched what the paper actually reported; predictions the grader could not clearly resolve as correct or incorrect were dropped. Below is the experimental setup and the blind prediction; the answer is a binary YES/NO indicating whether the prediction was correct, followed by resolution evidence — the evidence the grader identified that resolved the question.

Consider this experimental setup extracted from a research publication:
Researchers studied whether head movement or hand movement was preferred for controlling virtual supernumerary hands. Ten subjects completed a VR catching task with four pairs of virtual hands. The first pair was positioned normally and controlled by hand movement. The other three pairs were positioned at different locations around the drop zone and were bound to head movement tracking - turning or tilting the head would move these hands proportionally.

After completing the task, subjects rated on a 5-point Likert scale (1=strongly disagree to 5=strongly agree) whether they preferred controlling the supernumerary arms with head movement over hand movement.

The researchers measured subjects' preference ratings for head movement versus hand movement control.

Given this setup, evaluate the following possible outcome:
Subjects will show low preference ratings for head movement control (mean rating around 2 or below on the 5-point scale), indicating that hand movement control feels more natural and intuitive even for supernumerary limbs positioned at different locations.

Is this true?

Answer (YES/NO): NO